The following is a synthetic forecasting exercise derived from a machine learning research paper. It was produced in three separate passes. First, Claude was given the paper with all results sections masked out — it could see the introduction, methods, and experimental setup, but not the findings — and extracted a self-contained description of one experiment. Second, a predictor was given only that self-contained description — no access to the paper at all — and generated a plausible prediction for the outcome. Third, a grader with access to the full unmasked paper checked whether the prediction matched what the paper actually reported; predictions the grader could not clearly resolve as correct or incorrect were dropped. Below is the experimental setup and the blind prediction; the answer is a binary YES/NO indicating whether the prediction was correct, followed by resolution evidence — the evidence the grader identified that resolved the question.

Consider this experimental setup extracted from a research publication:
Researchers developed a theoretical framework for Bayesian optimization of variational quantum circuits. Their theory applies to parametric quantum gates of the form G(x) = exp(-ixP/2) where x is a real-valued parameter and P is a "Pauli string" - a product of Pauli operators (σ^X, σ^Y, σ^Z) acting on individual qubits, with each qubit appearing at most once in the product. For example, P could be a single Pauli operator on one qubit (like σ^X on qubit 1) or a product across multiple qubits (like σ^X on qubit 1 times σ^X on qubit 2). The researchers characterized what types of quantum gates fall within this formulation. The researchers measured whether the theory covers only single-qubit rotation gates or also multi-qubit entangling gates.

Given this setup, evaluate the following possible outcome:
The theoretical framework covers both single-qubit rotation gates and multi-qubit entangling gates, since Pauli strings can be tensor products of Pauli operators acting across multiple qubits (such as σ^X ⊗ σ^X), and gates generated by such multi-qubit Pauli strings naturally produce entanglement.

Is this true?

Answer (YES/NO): YES